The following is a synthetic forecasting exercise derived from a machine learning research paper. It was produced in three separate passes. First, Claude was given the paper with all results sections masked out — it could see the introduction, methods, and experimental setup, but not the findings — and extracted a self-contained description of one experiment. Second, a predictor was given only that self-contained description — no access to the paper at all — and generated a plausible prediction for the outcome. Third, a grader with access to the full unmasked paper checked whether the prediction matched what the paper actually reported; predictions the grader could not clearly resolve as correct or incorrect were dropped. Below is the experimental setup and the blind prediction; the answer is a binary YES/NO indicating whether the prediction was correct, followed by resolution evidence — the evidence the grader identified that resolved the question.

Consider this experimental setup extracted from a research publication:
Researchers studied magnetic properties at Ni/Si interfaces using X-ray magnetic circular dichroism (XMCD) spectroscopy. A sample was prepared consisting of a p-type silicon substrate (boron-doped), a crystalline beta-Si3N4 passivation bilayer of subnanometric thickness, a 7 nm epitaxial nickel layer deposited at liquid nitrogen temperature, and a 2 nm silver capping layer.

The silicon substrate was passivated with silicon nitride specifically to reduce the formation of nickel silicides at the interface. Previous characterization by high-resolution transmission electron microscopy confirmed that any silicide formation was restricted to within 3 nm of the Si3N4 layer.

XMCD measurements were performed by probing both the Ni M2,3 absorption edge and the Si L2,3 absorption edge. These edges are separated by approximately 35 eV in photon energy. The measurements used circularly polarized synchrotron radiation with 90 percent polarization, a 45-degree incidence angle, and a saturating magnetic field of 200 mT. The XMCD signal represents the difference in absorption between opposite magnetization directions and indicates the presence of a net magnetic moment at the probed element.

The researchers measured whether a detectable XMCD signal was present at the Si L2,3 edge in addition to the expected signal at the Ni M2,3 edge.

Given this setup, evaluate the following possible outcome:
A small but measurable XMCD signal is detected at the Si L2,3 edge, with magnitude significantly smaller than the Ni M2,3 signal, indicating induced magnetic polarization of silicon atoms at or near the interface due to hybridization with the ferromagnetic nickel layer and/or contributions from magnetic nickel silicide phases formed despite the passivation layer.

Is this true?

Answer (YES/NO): NO